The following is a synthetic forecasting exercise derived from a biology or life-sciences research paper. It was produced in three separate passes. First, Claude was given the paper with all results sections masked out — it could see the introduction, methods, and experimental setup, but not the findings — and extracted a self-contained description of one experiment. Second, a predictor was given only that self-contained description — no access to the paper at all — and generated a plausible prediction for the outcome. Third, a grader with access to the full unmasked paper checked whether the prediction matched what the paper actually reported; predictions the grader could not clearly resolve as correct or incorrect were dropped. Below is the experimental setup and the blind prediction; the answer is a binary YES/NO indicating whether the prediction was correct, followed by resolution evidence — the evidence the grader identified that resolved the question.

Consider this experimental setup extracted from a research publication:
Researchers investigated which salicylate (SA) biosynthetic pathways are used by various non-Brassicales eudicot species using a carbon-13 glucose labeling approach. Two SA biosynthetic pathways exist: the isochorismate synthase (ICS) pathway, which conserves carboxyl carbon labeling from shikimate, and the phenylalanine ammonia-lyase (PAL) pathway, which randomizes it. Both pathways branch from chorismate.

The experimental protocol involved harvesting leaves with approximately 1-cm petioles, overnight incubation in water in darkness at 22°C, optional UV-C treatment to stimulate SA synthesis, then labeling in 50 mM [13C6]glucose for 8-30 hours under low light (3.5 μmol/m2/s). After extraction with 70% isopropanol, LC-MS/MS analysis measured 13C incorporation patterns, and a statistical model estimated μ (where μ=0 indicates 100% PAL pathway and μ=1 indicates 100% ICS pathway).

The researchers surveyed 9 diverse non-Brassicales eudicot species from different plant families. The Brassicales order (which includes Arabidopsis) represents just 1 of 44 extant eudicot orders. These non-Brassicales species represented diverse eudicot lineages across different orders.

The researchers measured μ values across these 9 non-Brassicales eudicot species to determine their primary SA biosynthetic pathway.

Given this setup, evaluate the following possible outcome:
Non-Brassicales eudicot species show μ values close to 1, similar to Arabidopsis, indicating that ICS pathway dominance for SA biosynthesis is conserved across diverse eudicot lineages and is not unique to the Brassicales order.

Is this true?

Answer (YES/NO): NO